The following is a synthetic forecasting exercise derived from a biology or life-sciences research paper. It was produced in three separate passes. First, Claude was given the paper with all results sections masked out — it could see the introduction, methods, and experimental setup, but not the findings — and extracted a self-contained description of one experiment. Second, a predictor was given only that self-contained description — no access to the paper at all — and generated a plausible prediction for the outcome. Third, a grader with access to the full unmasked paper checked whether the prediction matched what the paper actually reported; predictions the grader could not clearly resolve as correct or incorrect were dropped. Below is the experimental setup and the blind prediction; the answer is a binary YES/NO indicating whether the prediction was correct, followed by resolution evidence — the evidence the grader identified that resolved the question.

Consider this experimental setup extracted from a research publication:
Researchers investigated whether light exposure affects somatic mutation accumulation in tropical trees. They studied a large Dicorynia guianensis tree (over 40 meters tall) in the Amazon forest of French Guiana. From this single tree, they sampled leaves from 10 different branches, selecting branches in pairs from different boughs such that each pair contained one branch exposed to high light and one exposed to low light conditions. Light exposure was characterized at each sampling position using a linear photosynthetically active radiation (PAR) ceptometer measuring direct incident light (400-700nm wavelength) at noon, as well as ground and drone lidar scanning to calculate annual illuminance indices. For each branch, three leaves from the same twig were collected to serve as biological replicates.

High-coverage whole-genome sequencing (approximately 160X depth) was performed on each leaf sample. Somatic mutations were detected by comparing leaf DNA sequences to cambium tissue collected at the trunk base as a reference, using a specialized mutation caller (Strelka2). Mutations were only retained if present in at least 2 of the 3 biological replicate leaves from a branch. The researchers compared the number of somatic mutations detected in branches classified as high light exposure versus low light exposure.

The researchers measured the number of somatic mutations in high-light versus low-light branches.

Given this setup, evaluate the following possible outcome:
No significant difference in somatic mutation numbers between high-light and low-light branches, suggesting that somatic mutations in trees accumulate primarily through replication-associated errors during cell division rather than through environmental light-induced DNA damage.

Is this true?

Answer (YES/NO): NO